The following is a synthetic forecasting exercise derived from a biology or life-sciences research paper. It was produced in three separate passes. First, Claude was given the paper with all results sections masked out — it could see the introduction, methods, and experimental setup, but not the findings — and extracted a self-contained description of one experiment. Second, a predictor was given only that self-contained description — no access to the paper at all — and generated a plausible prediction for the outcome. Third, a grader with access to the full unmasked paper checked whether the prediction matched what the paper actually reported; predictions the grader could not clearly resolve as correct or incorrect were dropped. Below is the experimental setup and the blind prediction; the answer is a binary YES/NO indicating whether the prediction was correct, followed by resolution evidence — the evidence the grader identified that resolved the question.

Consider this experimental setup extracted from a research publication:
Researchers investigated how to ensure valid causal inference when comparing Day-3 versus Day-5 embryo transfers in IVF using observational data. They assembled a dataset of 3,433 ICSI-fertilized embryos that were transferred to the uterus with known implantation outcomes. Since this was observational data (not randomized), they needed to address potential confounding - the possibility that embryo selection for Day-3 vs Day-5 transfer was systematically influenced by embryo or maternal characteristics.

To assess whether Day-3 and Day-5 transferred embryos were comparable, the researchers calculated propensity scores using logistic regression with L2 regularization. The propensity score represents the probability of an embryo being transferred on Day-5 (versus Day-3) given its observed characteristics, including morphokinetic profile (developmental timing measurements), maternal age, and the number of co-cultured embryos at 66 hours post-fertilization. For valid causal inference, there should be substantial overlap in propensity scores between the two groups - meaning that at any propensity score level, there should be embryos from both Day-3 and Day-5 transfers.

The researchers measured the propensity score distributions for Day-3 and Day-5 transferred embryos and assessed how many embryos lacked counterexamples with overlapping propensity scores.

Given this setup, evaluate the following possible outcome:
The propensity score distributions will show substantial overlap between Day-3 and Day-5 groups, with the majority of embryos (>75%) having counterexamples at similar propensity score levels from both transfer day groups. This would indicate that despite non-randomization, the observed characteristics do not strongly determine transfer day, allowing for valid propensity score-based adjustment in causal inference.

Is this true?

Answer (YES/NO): YES